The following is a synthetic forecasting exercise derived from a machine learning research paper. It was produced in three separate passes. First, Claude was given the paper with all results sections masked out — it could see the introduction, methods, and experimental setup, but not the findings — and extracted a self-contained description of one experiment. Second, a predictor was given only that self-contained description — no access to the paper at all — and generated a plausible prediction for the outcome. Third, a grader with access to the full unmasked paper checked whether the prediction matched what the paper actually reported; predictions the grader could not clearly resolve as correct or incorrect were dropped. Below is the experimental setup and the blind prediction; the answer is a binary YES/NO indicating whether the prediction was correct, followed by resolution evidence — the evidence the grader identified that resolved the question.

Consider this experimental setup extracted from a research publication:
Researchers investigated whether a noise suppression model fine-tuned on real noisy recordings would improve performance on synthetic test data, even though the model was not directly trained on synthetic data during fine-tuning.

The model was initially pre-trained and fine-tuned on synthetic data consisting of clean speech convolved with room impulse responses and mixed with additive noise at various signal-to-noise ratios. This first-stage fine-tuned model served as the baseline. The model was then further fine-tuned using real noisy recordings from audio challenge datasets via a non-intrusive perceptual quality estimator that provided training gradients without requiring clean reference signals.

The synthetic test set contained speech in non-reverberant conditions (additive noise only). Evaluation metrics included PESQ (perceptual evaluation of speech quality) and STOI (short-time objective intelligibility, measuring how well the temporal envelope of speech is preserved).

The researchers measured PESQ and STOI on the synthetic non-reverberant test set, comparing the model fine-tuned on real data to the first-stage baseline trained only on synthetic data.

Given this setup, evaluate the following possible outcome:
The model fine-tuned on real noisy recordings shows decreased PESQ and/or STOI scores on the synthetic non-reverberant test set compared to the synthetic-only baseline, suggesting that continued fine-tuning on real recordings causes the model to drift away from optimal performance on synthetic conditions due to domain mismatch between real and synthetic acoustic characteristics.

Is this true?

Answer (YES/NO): NO